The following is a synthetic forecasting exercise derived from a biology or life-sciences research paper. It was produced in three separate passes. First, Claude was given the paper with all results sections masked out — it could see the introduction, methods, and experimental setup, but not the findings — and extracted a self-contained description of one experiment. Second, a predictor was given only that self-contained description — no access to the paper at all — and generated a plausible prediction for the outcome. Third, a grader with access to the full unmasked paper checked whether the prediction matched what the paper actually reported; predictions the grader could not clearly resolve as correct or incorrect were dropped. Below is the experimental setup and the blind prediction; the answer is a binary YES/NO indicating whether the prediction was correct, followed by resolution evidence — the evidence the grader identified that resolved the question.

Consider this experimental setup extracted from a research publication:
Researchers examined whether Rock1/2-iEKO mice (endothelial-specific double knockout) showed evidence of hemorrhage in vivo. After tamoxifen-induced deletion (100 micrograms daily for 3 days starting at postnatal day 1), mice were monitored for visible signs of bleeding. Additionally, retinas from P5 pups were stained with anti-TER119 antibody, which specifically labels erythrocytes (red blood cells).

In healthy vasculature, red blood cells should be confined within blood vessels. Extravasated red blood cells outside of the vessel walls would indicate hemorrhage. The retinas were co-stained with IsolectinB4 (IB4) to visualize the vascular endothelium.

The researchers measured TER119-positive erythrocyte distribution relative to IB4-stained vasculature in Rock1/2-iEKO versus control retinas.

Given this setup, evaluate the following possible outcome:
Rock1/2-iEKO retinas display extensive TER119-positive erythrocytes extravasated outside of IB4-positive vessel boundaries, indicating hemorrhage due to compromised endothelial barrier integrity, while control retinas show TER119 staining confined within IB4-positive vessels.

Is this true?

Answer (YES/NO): YES